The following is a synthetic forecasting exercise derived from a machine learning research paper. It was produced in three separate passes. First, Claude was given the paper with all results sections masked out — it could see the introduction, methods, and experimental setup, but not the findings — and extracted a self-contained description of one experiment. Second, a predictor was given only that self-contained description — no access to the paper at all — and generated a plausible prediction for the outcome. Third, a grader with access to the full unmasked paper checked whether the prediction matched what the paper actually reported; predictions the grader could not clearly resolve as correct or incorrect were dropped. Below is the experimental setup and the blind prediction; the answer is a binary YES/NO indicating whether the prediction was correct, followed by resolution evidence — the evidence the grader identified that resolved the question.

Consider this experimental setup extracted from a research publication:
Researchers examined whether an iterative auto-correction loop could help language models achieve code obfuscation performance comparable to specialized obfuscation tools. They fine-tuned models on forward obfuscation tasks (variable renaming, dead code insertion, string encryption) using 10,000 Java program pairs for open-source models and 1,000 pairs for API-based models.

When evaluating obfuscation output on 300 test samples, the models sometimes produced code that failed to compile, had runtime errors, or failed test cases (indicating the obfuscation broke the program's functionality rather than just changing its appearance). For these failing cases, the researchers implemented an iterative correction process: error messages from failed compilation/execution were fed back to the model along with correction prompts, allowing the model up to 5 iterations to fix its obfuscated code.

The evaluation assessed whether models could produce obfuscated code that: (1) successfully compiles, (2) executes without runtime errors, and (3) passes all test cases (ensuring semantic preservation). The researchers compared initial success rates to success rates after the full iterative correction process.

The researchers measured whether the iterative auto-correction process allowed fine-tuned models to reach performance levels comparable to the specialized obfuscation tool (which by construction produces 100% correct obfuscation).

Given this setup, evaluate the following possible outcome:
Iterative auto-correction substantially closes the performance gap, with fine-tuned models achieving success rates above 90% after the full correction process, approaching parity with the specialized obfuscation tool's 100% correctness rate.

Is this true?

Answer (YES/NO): NO